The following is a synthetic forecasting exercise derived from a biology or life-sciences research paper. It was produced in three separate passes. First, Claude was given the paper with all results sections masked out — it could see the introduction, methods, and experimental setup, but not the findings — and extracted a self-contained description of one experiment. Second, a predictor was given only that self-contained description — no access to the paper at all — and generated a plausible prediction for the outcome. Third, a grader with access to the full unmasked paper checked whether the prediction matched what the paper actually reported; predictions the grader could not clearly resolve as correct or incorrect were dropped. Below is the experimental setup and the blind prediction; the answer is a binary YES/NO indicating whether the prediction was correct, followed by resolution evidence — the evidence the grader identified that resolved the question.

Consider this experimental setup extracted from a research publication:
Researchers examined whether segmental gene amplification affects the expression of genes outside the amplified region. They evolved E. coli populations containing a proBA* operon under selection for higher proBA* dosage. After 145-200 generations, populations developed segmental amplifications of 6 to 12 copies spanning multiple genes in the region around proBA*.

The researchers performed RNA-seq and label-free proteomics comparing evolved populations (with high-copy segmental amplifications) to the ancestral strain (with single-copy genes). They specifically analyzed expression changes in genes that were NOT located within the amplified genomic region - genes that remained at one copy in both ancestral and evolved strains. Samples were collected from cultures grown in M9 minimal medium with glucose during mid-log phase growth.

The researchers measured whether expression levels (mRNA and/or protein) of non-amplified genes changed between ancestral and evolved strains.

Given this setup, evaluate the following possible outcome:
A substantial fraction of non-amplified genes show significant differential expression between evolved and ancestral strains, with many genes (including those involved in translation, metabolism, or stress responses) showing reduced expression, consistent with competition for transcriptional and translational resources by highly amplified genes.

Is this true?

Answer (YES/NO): NO